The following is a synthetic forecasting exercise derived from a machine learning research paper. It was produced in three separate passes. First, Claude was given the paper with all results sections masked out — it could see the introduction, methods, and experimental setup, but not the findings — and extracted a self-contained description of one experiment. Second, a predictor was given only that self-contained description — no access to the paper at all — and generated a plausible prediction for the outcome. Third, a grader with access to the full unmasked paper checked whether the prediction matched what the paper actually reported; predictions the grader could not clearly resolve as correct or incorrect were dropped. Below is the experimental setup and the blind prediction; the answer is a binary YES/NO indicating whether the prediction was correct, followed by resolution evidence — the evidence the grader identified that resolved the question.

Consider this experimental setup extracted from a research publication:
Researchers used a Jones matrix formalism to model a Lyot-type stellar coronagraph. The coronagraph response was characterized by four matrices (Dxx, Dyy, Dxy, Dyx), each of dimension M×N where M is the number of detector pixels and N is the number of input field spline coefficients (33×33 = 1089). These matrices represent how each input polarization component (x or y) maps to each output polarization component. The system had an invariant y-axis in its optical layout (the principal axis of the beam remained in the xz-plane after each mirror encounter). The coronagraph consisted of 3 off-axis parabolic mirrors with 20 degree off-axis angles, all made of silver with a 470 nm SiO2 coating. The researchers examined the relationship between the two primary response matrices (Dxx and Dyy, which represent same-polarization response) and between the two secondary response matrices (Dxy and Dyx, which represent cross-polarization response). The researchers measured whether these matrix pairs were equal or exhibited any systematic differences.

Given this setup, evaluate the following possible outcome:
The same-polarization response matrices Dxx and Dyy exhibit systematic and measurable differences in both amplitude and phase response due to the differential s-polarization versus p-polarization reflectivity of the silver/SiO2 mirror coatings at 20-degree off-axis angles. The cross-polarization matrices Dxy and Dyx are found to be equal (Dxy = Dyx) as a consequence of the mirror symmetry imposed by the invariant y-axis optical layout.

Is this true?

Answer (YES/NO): NO